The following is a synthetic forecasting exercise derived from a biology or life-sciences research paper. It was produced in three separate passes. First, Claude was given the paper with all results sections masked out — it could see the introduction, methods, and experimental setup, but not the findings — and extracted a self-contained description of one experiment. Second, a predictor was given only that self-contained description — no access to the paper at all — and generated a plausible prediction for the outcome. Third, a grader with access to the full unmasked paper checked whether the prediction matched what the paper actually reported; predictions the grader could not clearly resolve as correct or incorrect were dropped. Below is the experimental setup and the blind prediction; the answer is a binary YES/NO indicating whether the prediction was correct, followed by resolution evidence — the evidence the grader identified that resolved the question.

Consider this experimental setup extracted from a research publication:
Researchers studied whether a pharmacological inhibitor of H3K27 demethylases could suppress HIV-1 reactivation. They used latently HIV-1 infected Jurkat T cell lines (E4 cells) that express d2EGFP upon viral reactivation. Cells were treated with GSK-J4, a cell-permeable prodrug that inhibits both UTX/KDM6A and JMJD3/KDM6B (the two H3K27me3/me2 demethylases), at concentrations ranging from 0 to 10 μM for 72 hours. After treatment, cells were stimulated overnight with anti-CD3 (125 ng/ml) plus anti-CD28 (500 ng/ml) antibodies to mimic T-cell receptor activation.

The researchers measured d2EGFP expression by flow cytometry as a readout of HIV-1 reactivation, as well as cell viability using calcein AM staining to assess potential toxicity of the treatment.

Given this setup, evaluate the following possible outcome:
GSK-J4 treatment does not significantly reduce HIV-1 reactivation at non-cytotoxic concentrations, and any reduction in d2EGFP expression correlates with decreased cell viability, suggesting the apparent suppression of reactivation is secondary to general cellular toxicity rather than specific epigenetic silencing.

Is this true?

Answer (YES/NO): NO